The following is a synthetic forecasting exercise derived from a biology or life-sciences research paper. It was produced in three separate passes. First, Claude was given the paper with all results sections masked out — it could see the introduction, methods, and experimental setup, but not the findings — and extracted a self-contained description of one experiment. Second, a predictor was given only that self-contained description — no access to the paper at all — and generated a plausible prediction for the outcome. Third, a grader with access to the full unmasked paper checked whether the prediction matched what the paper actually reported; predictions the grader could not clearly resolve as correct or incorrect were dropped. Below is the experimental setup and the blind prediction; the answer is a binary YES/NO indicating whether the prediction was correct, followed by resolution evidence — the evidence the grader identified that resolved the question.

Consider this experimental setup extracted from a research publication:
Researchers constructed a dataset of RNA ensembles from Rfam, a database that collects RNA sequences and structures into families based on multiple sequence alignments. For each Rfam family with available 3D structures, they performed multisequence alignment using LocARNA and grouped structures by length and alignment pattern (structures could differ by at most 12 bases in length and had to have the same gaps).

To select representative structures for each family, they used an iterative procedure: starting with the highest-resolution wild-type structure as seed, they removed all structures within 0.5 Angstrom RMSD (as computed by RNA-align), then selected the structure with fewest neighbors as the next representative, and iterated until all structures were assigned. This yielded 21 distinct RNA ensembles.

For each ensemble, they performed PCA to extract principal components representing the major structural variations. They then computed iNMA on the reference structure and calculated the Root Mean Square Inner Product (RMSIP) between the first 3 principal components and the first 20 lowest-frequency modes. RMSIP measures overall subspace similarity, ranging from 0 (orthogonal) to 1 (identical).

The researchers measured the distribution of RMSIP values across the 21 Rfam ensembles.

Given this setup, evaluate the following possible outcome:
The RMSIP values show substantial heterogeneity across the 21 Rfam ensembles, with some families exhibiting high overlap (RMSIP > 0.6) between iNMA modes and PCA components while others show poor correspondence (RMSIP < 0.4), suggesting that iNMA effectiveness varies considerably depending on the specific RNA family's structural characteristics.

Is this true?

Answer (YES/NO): NO